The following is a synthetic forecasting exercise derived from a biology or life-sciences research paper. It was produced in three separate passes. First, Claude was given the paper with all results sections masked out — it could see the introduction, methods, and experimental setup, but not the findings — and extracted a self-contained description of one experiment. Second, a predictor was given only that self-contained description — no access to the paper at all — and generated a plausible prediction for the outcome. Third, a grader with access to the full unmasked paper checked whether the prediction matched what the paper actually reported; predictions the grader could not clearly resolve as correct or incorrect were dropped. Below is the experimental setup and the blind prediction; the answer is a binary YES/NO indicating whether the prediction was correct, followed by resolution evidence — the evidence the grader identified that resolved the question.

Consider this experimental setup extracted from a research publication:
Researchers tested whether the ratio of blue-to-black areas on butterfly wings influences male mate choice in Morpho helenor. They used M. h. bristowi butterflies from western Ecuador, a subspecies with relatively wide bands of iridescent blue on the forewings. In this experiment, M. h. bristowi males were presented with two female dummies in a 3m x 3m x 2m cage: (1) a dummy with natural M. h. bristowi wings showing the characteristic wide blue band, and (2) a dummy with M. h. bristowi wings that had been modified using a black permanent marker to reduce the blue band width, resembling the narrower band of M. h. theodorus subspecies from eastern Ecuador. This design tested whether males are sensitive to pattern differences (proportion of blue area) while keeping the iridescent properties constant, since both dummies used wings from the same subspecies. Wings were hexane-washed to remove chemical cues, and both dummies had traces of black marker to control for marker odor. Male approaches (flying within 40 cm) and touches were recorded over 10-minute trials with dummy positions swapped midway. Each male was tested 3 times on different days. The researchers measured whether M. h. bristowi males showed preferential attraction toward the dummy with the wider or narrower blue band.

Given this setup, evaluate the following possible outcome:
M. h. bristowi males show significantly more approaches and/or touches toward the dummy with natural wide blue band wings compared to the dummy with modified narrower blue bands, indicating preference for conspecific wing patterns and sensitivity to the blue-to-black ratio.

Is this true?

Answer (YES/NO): YES